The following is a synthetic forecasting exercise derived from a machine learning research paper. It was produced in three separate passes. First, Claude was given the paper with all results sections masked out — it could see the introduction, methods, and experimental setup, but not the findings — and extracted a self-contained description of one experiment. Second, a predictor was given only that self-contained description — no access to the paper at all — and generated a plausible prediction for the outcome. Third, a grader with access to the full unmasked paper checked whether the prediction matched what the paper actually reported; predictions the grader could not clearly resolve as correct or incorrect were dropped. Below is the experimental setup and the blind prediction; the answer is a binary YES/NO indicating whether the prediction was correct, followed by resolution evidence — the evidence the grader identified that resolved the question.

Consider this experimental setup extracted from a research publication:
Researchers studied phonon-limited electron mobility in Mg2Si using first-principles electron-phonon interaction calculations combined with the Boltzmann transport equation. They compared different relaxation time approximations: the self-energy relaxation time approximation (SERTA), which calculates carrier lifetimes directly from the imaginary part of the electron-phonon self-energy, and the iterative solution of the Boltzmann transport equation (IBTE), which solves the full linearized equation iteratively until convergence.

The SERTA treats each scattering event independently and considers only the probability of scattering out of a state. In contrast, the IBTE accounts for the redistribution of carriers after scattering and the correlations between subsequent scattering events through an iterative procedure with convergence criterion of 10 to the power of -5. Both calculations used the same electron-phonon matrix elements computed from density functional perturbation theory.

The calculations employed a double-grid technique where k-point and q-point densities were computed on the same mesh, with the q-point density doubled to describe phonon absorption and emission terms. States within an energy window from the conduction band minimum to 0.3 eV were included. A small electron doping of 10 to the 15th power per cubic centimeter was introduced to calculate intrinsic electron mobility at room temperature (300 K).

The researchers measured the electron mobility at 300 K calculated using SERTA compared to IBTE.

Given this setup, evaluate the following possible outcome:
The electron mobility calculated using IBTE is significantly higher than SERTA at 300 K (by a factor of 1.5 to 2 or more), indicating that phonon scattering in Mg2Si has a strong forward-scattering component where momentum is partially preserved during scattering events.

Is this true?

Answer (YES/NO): NO